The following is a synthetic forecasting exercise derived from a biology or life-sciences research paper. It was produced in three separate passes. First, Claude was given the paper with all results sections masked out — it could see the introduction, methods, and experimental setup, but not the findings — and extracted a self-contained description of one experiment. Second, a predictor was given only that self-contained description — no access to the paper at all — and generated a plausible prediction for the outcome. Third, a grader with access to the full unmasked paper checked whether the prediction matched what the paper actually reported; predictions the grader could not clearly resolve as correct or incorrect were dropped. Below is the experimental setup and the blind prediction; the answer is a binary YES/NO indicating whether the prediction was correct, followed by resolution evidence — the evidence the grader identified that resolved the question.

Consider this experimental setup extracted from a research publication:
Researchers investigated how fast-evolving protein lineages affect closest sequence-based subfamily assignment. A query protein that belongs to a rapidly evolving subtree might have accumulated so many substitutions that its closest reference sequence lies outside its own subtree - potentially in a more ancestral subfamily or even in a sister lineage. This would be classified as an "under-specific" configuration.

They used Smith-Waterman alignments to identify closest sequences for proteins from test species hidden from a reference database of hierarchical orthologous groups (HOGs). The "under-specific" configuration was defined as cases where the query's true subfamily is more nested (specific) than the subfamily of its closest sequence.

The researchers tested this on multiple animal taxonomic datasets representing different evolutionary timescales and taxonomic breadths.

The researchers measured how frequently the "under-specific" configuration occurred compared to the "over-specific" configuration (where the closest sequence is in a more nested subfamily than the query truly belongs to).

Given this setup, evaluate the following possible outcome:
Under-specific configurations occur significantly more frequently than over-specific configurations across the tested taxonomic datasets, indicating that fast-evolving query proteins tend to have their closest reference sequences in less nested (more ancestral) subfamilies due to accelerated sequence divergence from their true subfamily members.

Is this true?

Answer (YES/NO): NO